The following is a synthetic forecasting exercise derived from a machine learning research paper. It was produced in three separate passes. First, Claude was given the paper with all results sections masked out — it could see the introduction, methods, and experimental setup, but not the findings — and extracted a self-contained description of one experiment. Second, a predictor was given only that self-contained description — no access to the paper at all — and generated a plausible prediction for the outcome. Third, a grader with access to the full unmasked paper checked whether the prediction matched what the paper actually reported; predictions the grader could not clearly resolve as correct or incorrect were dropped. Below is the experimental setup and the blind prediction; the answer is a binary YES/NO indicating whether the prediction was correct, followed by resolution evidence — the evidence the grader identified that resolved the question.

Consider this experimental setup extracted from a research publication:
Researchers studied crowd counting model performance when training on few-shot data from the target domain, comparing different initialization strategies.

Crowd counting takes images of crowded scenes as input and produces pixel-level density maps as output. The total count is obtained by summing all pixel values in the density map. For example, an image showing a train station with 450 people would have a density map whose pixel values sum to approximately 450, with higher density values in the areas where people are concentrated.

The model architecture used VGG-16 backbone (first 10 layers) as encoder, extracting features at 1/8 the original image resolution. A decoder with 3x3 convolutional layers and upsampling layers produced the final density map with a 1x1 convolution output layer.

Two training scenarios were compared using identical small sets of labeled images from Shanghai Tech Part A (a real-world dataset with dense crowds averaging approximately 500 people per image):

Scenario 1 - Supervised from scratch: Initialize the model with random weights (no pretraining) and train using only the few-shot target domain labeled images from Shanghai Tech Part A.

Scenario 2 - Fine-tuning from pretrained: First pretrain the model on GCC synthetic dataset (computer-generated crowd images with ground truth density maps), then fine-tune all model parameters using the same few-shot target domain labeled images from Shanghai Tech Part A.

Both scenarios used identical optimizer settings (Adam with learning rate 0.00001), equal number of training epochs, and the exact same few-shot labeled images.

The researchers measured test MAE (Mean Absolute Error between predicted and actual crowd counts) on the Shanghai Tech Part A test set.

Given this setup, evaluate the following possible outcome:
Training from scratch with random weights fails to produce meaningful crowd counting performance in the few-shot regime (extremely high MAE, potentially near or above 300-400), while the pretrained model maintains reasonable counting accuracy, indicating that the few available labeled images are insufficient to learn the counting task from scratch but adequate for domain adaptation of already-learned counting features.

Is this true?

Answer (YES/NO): NO